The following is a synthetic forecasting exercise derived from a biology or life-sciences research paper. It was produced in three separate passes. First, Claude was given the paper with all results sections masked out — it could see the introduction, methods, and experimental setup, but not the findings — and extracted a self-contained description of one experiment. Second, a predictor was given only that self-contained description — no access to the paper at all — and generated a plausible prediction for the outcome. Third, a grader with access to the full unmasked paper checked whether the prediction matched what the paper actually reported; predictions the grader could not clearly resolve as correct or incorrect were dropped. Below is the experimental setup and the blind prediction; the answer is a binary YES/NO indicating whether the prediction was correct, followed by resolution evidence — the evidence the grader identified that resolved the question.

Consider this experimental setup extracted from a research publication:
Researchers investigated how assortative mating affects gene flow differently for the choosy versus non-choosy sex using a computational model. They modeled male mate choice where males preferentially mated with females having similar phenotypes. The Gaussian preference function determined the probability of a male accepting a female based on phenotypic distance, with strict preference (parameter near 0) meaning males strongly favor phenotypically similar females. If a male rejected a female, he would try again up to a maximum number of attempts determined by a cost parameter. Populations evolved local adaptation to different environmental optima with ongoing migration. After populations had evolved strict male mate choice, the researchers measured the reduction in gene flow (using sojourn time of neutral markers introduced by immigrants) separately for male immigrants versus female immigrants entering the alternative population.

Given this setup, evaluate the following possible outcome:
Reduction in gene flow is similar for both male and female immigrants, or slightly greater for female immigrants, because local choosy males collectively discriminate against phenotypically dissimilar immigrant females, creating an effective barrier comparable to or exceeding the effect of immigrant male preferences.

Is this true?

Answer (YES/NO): NO